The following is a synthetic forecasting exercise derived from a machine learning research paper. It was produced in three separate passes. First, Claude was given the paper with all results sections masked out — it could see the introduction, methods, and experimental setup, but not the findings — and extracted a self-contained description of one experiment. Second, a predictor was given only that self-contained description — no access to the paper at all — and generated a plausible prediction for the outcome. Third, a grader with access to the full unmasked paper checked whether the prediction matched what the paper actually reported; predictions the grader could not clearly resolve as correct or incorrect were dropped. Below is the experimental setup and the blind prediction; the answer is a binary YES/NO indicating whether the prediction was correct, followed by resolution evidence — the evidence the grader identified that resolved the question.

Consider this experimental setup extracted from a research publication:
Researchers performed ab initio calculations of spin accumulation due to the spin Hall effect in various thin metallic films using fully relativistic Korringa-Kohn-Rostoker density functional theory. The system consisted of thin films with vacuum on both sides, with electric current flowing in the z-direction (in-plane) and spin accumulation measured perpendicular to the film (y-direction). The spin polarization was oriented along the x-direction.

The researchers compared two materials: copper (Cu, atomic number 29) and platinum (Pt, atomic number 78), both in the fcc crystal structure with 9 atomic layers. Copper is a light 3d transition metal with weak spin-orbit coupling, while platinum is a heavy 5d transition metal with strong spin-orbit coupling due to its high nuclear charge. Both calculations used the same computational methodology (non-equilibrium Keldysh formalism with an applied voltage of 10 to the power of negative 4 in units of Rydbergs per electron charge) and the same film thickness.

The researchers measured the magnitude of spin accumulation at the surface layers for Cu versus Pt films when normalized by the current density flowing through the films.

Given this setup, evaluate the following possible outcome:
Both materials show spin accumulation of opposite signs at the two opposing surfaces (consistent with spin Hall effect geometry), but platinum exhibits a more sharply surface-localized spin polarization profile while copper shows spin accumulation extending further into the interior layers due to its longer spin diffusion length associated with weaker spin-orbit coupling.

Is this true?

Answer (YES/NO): NO